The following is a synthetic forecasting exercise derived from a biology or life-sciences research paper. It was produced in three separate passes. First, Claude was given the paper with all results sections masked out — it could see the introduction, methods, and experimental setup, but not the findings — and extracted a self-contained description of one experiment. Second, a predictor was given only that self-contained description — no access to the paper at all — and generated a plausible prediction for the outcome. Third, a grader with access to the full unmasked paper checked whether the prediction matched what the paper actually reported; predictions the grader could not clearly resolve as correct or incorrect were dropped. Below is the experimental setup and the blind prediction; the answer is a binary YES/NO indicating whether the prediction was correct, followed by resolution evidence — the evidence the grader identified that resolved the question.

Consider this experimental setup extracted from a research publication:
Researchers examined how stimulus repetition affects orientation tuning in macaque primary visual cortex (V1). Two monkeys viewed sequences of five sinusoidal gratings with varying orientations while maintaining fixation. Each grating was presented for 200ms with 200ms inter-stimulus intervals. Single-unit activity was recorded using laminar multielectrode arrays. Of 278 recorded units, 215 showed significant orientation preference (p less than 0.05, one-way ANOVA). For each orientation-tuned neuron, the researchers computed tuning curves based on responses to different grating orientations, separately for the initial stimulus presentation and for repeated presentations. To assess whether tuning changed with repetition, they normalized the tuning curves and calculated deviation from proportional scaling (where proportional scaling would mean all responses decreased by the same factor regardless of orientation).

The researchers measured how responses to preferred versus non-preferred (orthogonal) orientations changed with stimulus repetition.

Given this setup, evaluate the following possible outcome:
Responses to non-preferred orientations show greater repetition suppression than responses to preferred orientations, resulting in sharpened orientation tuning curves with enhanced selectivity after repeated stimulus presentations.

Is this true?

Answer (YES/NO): YES